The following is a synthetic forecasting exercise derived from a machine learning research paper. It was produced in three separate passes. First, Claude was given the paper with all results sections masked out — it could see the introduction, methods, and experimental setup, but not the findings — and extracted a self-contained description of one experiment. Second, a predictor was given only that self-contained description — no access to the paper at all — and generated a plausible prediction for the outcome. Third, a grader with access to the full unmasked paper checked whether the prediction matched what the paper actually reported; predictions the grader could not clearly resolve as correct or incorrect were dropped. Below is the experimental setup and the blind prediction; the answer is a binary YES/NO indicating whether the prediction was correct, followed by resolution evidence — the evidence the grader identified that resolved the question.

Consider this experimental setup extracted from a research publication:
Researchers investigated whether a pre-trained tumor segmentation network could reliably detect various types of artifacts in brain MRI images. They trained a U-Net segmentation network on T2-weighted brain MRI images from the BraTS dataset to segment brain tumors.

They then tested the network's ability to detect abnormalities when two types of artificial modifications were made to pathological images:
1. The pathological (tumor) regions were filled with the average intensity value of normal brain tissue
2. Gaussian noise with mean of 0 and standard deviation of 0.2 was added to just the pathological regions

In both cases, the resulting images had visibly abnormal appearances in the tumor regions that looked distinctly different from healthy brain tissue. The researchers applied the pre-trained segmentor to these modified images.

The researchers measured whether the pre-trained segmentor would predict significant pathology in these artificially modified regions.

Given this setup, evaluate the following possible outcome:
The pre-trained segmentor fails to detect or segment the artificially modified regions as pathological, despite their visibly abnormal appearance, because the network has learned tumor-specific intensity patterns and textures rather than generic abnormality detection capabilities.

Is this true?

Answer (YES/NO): YES